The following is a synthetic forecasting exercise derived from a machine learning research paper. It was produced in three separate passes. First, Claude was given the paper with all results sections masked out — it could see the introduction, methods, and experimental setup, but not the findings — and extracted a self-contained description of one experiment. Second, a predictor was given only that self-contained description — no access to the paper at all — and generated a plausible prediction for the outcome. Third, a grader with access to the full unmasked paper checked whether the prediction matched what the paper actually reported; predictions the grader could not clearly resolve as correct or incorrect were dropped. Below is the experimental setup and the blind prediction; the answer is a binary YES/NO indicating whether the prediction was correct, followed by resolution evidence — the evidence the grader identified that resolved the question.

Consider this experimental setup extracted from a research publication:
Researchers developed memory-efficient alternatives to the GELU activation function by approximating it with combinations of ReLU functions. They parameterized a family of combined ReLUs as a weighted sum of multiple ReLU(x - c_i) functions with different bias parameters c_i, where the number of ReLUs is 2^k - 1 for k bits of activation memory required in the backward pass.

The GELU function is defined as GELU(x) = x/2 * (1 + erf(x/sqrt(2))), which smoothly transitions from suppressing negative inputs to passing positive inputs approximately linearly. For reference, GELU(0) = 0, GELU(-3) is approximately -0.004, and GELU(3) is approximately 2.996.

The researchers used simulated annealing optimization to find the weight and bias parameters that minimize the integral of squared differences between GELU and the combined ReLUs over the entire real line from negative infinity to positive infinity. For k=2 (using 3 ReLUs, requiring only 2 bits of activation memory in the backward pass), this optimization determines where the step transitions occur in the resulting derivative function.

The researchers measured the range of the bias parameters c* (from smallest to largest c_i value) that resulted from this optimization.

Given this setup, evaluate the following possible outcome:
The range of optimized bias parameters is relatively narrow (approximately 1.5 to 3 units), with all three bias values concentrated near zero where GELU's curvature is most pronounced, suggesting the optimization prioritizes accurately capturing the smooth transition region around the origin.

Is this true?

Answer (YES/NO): NO